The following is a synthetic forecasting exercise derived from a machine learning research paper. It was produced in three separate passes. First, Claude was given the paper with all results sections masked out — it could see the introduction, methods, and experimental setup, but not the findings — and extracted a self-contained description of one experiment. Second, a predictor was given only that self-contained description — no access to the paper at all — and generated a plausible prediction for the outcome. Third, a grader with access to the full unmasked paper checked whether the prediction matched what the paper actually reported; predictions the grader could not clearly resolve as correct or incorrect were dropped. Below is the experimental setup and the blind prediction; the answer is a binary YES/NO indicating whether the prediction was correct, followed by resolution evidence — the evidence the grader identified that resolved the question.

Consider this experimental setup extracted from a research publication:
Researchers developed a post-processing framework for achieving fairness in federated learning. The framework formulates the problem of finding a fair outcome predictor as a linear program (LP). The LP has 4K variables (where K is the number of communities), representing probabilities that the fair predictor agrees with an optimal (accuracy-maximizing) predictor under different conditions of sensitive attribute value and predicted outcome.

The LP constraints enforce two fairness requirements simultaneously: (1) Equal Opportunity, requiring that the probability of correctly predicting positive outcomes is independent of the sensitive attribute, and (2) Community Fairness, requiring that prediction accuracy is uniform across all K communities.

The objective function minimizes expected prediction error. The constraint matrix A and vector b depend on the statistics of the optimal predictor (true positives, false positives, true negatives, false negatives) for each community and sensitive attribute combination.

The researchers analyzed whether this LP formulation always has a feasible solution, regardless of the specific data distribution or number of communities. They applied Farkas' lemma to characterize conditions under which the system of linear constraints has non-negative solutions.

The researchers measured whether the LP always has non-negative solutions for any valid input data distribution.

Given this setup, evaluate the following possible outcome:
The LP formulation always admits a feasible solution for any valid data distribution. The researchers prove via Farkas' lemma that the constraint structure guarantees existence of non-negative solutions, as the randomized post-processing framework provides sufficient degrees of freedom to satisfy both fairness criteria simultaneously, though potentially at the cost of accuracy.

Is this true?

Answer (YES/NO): YES